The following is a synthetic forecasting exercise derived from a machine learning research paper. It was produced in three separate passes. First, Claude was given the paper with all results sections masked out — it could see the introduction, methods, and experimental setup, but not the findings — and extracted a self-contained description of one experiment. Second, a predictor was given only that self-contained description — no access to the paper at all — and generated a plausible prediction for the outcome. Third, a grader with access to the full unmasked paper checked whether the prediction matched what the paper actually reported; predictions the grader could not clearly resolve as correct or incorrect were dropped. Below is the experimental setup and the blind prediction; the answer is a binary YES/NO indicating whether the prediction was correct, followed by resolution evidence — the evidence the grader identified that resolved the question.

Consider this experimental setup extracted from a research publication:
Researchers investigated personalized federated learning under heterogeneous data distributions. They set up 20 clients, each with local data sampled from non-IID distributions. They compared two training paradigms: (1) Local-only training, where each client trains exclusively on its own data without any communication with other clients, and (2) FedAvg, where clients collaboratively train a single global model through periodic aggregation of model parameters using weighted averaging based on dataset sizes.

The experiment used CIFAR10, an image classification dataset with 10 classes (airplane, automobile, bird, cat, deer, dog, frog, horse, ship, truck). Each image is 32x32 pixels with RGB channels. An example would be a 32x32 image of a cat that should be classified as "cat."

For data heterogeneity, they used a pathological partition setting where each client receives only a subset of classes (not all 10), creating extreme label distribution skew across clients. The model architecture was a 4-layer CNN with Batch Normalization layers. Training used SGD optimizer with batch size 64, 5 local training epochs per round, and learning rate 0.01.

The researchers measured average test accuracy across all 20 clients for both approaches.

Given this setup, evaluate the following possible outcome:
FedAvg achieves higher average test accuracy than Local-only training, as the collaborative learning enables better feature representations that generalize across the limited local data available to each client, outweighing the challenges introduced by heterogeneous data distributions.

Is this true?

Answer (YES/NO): NO